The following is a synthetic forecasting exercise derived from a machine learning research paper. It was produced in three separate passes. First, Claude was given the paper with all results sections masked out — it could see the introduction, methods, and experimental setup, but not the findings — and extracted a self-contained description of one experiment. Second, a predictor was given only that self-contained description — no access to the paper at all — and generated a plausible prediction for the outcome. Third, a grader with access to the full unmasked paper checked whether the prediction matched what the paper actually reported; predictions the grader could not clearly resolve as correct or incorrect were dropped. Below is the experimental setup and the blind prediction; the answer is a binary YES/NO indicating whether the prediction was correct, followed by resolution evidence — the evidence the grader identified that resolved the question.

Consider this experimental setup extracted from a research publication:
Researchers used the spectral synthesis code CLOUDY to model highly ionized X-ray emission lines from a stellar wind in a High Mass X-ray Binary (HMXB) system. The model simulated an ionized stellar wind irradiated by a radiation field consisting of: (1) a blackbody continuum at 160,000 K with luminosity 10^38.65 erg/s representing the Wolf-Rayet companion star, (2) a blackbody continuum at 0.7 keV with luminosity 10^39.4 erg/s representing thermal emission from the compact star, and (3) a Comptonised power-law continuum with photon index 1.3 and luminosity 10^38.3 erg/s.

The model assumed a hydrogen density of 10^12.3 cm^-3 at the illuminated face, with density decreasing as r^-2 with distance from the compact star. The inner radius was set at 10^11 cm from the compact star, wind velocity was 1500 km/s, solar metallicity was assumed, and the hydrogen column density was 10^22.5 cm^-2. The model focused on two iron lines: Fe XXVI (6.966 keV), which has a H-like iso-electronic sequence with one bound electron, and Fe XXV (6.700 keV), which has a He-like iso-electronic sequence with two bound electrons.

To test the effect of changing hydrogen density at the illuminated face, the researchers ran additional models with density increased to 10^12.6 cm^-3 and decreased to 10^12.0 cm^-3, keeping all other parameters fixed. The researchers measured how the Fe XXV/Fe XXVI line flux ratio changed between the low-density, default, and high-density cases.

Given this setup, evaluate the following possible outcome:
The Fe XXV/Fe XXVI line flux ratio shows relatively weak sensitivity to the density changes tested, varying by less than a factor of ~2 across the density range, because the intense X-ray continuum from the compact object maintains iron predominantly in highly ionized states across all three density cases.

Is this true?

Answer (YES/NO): NO